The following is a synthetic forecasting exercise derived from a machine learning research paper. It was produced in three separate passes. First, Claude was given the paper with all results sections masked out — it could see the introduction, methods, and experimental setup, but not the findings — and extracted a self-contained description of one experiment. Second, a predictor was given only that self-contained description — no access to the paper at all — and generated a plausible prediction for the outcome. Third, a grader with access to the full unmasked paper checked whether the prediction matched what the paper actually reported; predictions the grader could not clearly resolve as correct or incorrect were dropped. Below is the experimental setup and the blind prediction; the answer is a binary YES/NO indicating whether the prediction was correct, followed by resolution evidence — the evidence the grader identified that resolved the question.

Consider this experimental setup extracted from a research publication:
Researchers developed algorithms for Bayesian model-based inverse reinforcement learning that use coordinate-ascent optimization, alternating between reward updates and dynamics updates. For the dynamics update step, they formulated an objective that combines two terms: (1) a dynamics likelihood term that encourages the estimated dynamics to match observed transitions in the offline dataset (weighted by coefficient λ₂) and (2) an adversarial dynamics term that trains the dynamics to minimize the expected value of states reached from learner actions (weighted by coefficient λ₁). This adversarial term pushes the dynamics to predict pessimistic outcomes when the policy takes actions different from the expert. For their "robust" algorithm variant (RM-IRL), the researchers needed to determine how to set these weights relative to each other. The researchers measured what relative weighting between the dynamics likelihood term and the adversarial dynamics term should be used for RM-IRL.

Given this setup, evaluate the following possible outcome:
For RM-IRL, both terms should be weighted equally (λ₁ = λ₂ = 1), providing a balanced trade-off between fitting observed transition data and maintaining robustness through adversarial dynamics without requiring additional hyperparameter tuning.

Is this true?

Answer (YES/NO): NO